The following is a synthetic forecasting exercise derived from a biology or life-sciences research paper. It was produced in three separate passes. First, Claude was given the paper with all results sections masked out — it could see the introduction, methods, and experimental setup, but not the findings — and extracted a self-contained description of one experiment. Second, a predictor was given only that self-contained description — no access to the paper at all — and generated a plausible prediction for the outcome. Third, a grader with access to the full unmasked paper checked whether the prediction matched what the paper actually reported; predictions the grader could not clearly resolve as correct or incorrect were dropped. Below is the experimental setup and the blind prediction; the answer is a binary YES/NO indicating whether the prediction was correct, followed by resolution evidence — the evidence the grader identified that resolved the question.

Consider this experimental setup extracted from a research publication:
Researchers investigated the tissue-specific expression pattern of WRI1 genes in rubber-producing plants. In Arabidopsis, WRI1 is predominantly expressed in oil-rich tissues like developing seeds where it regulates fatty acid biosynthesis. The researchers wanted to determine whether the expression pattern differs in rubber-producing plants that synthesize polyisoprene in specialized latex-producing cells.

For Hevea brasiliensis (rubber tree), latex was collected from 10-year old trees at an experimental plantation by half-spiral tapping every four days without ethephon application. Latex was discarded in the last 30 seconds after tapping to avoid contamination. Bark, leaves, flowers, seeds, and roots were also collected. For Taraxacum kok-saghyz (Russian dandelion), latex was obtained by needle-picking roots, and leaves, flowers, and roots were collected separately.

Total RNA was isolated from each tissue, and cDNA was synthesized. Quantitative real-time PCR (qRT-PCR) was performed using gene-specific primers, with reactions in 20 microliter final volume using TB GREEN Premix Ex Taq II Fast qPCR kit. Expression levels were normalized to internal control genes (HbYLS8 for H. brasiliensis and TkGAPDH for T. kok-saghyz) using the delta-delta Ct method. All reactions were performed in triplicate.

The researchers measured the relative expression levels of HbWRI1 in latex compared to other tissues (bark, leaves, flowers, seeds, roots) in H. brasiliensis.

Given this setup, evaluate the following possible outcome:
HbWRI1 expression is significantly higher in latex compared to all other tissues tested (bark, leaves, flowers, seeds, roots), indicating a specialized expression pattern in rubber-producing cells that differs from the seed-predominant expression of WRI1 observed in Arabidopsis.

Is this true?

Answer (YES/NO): YES